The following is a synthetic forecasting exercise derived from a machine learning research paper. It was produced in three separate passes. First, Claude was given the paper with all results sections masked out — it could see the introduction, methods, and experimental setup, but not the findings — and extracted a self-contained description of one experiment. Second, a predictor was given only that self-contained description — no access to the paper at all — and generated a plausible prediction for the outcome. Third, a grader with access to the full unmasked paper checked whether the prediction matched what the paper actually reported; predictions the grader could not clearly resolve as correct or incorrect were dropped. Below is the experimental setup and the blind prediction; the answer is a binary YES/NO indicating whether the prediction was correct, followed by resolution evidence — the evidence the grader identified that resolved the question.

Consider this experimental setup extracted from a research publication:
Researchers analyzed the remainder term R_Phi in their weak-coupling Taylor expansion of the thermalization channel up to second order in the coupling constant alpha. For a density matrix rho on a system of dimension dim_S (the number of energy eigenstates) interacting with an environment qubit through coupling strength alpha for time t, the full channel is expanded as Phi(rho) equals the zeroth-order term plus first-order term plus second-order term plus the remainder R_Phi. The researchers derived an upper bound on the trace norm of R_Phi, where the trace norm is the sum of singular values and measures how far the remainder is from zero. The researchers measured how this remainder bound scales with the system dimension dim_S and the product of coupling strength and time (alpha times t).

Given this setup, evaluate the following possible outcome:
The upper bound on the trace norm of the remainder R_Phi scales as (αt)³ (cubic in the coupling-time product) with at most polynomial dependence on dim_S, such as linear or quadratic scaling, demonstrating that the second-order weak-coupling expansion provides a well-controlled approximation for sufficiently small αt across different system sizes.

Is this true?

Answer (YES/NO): YES